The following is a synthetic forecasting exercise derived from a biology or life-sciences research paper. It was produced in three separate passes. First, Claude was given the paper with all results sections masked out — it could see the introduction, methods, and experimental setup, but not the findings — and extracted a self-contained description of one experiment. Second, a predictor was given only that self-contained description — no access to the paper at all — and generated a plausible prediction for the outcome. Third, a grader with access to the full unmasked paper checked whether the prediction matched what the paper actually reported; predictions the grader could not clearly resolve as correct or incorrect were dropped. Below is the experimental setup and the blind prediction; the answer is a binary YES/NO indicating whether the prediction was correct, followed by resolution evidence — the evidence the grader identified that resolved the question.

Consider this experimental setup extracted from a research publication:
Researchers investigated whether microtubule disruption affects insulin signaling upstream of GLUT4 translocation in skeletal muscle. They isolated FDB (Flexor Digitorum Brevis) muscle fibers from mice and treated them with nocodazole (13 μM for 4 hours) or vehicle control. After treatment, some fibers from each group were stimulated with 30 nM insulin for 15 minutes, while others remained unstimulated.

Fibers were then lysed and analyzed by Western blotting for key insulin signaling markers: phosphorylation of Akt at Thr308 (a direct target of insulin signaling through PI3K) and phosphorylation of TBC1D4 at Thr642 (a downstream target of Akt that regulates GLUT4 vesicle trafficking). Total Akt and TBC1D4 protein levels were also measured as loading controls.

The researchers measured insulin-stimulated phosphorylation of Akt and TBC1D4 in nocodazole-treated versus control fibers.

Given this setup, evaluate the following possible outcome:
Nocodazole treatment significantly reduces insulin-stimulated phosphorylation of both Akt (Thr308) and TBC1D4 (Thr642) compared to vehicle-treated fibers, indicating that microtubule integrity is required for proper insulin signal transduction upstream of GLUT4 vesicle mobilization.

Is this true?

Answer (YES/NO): NO